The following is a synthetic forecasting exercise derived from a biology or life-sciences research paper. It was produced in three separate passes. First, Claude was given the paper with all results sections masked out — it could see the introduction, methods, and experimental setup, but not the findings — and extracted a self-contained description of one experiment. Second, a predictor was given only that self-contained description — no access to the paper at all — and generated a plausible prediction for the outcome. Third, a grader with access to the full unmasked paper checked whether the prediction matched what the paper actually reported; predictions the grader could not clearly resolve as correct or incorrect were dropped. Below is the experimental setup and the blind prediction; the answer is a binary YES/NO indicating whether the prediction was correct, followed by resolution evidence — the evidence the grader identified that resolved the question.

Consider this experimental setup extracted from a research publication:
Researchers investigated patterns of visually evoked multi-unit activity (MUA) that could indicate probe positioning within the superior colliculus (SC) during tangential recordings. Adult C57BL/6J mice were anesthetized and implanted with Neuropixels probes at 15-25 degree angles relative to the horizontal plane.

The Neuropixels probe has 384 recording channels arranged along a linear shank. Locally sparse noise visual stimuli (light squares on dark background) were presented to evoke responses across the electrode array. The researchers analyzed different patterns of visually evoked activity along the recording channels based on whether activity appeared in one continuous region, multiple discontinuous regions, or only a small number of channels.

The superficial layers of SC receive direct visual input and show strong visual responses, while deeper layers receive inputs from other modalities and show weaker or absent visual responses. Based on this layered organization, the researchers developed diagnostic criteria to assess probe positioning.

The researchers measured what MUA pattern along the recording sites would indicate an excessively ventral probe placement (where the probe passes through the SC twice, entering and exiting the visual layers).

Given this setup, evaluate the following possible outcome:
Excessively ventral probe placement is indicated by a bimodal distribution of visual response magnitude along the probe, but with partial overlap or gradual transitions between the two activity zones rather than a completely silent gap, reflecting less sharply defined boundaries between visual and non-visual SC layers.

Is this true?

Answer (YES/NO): NO